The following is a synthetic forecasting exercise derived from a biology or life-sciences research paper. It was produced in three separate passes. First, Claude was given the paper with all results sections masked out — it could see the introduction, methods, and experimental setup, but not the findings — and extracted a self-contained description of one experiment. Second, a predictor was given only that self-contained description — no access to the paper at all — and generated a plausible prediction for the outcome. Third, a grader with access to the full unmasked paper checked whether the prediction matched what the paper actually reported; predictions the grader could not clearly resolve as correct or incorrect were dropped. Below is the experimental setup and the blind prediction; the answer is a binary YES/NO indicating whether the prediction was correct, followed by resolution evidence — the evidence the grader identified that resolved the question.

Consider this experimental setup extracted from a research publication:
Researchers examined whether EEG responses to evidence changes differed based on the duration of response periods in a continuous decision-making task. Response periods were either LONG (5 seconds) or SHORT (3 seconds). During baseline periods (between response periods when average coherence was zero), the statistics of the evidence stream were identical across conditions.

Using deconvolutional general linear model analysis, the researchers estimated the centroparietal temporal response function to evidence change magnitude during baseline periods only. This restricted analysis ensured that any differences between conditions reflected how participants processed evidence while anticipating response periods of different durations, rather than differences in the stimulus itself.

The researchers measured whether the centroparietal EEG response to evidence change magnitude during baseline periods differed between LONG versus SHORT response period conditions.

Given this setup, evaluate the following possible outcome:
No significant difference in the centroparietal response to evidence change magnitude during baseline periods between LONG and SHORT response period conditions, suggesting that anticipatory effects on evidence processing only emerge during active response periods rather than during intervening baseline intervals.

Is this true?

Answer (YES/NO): YES